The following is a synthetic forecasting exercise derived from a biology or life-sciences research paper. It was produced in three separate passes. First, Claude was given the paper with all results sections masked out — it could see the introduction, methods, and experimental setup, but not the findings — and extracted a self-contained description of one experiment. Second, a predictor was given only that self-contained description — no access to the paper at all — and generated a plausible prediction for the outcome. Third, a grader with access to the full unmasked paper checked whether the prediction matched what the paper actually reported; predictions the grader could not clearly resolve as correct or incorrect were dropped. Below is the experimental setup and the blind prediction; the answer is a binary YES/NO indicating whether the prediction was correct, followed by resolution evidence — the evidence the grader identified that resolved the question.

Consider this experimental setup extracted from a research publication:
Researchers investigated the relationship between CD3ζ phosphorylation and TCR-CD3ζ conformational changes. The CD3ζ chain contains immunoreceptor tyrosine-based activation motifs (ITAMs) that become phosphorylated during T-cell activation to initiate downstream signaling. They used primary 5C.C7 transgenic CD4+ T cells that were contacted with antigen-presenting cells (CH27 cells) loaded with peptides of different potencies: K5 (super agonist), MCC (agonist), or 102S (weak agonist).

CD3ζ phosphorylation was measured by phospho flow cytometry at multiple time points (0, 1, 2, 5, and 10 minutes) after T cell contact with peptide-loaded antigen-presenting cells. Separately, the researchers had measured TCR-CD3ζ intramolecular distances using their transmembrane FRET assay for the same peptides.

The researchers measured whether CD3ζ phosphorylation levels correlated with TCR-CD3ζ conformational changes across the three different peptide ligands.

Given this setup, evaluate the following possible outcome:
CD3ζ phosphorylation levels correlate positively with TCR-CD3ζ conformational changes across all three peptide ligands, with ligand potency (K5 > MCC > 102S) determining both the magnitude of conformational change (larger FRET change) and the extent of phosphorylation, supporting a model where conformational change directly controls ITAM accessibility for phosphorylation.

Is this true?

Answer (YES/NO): YES